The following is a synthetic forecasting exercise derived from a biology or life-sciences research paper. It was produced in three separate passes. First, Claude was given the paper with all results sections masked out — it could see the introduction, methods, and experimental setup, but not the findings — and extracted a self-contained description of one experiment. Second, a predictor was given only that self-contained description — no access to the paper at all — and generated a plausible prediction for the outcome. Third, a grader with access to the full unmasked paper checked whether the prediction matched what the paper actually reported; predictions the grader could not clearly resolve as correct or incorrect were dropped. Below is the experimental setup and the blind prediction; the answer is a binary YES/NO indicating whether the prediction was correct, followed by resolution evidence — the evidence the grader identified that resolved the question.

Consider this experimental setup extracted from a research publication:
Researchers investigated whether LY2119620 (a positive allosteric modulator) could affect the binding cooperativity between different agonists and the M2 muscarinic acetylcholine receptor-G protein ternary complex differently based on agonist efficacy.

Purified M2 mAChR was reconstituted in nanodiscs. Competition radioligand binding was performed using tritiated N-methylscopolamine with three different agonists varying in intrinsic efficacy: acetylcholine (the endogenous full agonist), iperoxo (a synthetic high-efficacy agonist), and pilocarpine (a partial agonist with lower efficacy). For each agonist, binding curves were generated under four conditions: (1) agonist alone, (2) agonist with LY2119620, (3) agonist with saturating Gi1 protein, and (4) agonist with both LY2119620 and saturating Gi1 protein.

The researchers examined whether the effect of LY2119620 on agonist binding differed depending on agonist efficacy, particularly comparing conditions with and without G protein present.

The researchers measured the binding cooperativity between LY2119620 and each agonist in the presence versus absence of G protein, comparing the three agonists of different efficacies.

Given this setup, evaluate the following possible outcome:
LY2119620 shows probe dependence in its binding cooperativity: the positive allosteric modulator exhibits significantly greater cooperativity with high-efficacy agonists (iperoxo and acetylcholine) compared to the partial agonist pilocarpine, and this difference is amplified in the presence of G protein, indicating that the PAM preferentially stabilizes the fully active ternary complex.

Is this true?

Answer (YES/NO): NO